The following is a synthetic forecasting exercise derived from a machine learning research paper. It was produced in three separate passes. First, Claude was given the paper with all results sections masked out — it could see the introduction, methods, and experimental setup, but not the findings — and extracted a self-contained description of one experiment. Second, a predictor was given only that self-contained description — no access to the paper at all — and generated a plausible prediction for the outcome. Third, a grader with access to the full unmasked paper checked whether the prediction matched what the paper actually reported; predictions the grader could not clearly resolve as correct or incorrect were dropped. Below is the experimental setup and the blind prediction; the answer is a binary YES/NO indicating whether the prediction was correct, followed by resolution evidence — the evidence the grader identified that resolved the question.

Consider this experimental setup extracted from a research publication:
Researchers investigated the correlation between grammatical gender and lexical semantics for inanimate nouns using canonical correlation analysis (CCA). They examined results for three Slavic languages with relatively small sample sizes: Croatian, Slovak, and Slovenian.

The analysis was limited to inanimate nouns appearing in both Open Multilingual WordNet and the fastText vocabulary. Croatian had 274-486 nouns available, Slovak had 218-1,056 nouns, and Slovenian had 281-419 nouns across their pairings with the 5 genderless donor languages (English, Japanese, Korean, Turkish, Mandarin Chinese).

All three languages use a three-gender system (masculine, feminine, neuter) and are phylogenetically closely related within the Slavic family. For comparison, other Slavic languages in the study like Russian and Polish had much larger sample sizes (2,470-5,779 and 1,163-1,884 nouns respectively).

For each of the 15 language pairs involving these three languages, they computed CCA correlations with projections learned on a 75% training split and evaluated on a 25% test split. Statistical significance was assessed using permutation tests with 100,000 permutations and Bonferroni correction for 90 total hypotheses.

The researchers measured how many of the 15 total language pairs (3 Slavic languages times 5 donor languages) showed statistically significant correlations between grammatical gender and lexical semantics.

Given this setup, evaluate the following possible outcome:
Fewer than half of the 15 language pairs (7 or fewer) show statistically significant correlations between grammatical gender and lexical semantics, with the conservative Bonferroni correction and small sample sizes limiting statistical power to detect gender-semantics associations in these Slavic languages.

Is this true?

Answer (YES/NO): YES